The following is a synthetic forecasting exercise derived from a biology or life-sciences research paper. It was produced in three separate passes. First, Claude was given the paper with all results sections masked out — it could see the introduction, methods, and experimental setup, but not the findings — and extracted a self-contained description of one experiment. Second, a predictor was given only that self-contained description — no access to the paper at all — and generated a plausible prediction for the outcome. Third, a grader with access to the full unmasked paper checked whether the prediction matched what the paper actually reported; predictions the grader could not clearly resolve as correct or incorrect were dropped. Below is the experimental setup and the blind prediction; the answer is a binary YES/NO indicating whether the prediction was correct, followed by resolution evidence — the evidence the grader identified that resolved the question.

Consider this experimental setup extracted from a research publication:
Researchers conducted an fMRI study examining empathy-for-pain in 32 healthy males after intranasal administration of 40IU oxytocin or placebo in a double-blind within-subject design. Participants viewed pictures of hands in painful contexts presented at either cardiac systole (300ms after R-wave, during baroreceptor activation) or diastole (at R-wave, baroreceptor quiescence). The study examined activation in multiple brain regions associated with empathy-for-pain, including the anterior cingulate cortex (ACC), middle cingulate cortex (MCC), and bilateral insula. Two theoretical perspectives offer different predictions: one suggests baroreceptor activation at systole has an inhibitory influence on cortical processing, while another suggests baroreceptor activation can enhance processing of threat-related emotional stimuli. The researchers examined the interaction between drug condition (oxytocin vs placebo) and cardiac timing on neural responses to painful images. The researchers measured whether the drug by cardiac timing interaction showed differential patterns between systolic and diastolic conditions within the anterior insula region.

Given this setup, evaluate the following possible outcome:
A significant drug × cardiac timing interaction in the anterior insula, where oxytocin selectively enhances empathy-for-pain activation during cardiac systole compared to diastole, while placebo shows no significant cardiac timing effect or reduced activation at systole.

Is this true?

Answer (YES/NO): NO